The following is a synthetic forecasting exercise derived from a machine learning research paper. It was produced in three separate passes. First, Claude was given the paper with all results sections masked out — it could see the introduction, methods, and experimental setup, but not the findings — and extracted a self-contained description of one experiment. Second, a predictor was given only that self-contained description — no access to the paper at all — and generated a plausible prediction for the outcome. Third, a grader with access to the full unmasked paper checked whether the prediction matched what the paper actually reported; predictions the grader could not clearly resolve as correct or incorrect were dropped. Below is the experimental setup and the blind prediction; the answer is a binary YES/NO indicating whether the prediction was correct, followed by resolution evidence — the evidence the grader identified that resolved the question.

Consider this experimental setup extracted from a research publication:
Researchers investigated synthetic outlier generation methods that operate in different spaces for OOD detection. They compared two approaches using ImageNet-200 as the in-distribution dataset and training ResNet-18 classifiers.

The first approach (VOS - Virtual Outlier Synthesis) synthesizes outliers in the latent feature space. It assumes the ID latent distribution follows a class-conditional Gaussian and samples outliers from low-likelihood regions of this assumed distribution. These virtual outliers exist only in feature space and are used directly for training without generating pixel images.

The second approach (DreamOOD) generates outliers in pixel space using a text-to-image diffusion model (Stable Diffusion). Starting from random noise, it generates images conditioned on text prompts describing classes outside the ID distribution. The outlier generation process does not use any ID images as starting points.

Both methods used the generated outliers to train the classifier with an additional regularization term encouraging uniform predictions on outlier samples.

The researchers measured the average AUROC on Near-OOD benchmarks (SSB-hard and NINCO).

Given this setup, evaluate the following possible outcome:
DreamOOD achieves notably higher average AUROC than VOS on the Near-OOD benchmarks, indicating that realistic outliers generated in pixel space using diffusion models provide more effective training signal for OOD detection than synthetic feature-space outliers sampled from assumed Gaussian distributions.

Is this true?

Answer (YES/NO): NO